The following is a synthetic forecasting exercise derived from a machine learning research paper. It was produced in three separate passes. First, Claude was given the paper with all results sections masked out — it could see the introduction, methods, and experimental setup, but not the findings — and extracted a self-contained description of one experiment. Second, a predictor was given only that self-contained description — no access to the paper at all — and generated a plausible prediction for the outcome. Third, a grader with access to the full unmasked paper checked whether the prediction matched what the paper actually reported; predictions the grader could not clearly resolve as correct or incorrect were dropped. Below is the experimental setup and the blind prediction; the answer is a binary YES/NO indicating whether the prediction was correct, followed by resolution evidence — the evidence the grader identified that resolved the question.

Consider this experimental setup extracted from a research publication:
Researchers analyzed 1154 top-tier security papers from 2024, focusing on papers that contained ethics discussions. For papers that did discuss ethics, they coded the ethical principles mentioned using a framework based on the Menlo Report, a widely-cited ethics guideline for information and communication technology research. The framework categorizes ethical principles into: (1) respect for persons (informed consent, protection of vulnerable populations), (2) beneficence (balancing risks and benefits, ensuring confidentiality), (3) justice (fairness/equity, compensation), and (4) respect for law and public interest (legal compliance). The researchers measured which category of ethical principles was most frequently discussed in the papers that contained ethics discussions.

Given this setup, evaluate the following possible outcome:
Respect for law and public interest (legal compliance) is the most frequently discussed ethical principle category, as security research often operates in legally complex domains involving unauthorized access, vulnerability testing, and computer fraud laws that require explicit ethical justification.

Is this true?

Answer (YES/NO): NO